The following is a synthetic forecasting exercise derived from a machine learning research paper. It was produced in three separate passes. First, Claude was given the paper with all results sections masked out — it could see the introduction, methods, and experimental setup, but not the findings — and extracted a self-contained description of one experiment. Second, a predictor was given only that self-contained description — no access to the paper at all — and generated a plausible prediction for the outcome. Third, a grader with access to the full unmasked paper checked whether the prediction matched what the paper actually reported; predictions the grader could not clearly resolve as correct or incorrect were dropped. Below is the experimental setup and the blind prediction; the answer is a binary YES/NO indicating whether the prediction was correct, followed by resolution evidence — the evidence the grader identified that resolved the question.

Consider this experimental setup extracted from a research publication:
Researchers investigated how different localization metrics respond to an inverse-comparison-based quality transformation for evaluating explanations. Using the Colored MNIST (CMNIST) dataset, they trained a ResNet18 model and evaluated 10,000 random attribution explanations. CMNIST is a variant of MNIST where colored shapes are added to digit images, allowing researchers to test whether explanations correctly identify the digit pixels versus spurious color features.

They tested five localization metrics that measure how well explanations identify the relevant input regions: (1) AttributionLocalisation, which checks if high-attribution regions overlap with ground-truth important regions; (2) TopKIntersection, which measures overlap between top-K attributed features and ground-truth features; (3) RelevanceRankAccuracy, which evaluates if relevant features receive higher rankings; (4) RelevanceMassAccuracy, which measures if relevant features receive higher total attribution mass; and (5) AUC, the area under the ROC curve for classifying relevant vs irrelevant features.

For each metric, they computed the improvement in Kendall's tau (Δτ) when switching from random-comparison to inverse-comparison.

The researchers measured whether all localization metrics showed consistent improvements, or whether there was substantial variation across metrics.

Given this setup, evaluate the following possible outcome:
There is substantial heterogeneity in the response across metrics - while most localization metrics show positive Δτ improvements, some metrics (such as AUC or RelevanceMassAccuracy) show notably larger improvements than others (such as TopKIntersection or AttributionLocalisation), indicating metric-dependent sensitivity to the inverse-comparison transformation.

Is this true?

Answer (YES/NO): NO